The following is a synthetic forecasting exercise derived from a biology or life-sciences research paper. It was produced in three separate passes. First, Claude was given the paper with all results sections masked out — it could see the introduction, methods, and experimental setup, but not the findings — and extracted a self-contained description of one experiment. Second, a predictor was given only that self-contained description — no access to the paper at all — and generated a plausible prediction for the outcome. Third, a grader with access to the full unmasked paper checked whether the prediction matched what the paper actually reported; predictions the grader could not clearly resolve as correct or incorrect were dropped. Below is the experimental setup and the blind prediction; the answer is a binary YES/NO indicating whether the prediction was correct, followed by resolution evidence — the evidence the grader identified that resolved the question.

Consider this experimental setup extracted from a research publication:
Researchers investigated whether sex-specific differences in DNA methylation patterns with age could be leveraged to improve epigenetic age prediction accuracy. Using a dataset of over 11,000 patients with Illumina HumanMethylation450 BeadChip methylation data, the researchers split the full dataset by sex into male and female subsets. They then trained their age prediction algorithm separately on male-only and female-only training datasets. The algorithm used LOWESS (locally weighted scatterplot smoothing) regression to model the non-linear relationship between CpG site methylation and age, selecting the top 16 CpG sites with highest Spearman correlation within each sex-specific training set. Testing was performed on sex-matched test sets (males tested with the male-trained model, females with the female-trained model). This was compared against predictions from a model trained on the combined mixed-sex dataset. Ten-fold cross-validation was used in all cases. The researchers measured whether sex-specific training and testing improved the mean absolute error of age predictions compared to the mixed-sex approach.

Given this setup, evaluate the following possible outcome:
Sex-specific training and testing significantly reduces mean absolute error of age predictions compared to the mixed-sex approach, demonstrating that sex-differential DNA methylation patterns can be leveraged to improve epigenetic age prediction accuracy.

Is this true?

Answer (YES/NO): NO